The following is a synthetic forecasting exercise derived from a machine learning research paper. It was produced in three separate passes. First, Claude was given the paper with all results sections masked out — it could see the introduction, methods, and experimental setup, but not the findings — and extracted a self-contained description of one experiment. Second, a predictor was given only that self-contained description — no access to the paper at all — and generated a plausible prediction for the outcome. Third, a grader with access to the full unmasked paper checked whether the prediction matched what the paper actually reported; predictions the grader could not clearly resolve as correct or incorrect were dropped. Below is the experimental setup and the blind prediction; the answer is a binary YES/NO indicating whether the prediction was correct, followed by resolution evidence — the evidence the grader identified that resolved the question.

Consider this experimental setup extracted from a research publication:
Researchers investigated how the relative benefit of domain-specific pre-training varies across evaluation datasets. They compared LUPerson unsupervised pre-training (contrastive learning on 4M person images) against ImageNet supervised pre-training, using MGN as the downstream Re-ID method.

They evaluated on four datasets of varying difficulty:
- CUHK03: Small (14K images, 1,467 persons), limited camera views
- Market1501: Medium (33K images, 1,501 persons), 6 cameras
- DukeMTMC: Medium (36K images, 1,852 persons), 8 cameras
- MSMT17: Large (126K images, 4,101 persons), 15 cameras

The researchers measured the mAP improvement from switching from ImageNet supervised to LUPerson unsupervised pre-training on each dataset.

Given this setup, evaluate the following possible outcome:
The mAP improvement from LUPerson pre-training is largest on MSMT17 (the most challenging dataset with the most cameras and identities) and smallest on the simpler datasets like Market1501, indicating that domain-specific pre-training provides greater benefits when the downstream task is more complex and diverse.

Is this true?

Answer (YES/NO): NO